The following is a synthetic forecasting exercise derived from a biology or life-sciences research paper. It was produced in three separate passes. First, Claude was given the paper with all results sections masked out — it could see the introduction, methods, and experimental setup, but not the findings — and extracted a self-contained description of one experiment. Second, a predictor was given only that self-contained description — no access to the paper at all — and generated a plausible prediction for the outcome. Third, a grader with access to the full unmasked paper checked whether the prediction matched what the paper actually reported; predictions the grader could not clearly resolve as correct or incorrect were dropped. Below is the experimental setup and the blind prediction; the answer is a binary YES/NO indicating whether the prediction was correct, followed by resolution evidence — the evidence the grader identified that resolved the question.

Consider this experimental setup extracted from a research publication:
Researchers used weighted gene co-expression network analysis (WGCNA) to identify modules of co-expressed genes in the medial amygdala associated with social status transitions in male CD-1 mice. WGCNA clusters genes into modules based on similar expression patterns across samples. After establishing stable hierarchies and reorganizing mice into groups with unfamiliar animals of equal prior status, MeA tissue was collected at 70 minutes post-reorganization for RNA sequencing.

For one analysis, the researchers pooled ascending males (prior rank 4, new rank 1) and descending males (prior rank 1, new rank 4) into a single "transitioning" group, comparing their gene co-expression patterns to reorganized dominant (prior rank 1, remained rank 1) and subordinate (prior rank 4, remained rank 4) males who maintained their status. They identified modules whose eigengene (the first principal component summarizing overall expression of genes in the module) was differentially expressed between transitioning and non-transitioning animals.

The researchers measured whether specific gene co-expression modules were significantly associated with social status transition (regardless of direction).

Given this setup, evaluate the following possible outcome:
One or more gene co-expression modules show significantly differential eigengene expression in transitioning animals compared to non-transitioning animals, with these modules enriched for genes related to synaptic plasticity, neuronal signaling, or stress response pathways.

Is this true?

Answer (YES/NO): YES